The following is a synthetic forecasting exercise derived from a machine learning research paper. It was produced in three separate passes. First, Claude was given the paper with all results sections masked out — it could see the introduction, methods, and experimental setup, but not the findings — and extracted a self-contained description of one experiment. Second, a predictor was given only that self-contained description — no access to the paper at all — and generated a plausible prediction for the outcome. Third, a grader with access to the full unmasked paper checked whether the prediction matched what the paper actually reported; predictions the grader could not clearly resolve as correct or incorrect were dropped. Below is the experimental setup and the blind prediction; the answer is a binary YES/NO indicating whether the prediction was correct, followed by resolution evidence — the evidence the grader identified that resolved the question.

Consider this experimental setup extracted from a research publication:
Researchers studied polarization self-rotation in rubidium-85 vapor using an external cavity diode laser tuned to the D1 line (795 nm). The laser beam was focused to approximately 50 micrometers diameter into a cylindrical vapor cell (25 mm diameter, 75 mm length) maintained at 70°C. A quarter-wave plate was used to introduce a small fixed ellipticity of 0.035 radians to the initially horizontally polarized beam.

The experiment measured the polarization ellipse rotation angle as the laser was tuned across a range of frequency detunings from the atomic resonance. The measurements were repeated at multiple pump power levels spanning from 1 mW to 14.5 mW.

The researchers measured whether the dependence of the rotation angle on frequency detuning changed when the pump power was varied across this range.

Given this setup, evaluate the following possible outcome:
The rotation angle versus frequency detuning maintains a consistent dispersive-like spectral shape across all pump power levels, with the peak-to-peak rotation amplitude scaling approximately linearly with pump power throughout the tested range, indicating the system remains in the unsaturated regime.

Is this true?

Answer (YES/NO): NO